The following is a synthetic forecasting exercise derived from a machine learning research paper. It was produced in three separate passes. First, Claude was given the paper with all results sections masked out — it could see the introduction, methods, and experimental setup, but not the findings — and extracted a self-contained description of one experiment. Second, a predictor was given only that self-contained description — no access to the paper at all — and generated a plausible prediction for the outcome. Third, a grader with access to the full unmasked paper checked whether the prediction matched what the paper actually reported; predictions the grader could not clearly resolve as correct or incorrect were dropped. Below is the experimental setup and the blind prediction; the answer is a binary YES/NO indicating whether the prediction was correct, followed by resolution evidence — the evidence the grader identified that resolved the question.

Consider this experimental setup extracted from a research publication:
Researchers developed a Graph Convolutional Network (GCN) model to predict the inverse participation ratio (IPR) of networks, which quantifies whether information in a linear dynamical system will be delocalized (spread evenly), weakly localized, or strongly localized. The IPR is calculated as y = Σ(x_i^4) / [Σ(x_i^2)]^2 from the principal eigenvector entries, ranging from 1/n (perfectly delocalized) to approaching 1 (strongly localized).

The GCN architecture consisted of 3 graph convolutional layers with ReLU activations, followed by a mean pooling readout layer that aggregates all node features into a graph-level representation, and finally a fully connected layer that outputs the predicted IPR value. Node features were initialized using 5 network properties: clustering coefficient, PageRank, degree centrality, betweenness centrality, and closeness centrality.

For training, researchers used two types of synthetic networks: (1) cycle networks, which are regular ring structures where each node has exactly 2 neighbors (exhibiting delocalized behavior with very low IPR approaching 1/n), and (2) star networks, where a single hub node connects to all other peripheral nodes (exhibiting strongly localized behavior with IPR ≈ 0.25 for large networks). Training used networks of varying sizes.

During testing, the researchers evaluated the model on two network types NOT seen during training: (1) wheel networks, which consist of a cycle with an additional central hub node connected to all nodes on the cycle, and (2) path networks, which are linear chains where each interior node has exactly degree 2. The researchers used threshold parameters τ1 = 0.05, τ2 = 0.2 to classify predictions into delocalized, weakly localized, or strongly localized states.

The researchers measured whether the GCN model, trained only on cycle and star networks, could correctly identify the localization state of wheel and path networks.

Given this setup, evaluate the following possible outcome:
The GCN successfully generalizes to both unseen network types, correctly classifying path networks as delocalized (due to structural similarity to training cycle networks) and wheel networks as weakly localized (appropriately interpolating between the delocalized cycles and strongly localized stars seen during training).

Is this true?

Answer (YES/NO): NO